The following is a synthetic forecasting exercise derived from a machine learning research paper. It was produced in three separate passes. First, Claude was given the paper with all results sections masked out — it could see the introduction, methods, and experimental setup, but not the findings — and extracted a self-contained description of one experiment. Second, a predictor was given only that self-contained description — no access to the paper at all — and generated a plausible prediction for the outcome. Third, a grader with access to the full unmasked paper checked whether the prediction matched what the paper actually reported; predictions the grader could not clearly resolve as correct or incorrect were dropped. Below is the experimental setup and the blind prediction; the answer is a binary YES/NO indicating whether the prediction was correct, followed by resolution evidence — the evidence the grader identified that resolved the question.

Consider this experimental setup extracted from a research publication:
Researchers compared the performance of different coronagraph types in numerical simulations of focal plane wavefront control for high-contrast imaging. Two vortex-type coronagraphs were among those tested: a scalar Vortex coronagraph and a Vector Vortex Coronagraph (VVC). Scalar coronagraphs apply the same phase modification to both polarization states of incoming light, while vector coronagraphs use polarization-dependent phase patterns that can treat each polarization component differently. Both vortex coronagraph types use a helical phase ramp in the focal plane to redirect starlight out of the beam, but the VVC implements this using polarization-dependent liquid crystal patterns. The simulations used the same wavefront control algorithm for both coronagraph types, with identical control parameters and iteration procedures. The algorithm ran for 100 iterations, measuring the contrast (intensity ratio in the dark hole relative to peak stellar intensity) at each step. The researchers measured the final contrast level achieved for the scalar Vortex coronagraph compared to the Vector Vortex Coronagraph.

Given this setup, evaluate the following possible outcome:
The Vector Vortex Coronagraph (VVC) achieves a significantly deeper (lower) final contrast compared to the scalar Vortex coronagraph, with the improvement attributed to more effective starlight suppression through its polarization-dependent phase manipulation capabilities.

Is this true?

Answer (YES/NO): NO